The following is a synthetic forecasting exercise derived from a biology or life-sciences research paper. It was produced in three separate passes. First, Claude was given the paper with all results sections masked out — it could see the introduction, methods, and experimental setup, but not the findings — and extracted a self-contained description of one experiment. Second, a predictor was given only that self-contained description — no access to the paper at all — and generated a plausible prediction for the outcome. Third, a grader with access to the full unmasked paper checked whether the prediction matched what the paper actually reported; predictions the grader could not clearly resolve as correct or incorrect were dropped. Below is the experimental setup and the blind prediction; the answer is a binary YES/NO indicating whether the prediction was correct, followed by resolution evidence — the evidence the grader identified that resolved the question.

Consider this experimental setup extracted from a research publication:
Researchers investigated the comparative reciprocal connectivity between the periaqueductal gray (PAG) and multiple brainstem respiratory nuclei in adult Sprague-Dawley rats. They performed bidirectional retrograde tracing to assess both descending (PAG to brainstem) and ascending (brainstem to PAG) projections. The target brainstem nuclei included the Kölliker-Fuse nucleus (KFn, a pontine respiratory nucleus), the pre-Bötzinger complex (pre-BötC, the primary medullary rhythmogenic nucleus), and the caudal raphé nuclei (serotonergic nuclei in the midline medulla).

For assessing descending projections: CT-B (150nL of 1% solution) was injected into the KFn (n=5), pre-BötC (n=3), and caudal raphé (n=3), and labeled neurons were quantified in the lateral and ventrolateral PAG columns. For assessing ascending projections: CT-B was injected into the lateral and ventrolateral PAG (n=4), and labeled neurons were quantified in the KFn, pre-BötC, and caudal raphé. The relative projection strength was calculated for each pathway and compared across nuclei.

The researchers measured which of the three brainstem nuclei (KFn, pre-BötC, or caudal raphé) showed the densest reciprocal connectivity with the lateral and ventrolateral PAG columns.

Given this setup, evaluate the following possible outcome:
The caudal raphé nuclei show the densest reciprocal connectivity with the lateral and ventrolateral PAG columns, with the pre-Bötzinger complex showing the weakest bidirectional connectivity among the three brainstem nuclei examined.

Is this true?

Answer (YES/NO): NO